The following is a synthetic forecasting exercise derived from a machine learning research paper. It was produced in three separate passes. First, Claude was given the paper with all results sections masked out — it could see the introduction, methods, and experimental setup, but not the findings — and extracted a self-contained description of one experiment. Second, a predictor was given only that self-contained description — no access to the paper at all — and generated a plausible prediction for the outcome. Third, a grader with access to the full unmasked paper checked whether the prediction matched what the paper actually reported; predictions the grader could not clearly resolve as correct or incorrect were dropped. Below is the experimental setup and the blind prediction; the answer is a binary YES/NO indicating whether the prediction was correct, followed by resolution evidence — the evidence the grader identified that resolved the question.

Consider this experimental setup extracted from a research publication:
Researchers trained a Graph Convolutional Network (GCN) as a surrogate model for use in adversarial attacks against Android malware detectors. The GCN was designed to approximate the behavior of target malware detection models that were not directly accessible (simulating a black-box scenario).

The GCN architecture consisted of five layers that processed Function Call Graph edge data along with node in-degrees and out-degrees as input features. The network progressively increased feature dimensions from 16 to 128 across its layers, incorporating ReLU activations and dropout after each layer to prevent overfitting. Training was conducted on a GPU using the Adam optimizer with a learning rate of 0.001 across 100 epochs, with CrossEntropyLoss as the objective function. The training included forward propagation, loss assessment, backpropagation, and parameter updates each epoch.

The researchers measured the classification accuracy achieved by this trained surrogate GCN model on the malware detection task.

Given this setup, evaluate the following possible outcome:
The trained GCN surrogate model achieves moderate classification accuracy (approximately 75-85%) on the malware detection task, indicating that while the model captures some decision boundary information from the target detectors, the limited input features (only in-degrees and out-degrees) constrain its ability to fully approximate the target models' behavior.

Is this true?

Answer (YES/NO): YES